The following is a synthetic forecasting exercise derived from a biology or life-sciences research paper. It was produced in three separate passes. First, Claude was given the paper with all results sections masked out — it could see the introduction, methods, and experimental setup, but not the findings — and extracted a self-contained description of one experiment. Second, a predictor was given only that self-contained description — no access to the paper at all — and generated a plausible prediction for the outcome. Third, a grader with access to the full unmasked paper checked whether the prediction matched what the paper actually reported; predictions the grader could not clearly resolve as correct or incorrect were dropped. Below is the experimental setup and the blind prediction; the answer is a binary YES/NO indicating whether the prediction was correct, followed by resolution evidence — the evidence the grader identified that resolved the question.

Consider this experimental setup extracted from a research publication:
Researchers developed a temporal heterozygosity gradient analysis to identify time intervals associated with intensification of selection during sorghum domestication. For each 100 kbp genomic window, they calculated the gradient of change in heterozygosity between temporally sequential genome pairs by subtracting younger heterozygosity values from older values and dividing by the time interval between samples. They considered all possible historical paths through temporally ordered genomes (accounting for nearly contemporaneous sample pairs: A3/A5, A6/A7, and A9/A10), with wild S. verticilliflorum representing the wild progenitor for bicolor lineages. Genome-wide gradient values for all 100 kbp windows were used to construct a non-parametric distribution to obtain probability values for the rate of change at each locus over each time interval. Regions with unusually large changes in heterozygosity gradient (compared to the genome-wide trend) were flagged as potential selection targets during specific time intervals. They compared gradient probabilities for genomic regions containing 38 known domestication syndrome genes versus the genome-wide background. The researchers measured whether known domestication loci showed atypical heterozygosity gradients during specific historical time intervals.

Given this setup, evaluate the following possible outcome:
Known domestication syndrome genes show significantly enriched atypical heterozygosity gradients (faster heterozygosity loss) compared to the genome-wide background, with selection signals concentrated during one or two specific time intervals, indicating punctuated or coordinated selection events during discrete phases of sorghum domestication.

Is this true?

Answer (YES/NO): NO